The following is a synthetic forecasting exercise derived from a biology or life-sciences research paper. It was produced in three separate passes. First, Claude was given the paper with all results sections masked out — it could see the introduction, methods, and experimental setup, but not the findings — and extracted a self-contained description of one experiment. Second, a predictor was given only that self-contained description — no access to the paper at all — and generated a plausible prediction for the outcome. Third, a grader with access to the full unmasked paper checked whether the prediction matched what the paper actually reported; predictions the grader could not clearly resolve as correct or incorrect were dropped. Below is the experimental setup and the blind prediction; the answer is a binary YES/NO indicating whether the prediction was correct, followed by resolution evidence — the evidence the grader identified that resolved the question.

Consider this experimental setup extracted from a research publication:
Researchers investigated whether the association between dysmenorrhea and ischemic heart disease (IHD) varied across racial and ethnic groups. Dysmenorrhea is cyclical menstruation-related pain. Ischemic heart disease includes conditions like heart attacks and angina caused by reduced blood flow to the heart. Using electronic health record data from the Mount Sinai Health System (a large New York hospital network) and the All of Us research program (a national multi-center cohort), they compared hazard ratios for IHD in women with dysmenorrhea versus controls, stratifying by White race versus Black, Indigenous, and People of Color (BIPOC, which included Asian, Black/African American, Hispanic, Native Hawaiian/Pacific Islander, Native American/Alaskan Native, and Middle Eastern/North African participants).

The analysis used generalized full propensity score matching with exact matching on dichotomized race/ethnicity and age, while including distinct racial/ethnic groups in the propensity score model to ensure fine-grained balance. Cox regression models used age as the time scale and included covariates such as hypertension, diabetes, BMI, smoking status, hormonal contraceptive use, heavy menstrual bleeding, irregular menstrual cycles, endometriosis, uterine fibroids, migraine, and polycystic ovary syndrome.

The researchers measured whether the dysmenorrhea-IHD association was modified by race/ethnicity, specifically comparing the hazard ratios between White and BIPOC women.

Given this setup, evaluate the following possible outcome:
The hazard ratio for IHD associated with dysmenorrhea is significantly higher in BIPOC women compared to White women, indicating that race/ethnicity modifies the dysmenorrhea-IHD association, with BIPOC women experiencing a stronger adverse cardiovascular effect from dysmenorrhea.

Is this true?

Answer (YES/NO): YES